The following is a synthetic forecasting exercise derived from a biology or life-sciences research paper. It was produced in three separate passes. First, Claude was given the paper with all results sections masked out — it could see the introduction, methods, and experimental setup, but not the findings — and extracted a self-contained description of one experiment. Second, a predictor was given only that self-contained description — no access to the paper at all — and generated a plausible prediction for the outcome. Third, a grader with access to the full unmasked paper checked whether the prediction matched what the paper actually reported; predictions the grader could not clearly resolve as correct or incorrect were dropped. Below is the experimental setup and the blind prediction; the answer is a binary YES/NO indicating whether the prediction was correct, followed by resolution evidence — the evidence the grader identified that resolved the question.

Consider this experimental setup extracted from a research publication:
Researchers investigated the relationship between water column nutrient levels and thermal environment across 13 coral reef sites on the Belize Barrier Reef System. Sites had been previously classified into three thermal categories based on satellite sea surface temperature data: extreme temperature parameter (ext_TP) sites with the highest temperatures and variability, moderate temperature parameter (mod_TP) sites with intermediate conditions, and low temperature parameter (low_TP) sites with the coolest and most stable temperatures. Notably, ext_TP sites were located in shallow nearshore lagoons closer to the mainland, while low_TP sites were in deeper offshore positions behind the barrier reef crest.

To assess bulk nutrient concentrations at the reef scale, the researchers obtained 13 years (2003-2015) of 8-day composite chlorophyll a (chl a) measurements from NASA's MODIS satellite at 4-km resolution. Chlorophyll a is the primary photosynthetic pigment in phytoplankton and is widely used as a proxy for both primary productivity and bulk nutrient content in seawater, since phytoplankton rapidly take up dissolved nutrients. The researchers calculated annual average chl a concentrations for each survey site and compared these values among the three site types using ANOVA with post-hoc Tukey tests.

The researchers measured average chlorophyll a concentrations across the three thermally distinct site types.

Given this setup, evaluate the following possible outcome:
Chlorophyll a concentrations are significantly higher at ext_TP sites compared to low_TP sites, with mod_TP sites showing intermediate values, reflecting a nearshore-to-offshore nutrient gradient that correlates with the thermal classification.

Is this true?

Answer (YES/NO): YES